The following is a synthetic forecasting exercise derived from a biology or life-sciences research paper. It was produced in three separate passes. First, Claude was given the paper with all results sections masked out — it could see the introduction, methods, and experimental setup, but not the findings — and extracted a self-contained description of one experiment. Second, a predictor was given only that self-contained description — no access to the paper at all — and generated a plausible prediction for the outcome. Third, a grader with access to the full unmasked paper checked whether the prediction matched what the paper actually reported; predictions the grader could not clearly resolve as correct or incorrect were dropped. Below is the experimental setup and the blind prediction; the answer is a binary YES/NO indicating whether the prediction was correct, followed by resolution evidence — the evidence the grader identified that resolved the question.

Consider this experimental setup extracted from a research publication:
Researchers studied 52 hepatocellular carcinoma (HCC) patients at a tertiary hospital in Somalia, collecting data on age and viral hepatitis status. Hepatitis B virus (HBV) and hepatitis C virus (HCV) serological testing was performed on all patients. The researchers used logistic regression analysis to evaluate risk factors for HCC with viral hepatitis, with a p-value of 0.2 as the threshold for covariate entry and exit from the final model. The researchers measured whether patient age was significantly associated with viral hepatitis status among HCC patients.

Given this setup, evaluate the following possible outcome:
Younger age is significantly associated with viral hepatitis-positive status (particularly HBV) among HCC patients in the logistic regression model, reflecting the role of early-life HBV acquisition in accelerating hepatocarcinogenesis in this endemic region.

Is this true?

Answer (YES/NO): NO